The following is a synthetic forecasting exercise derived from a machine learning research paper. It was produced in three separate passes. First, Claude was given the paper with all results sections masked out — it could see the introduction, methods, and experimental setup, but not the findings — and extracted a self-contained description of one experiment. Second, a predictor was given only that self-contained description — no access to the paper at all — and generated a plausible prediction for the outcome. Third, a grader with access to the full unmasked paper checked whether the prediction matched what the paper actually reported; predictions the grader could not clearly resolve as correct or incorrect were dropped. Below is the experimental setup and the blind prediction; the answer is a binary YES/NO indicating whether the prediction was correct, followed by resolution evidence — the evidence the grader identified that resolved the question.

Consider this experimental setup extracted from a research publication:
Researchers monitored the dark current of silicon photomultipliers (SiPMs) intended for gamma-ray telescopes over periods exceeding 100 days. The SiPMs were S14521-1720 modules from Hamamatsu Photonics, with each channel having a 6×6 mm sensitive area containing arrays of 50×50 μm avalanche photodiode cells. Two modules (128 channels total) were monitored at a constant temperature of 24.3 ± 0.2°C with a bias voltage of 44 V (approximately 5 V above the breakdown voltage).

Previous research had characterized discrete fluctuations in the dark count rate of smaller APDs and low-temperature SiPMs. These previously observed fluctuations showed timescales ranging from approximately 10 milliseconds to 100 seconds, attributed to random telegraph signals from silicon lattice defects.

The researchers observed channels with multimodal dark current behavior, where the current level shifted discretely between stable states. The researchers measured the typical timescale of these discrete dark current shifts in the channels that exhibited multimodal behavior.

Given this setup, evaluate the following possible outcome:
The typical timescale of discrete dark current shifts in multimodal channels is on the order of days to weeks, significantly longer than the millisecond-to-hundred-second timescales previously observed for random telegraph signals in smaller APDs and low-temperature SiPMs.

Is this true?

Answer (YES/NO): NO